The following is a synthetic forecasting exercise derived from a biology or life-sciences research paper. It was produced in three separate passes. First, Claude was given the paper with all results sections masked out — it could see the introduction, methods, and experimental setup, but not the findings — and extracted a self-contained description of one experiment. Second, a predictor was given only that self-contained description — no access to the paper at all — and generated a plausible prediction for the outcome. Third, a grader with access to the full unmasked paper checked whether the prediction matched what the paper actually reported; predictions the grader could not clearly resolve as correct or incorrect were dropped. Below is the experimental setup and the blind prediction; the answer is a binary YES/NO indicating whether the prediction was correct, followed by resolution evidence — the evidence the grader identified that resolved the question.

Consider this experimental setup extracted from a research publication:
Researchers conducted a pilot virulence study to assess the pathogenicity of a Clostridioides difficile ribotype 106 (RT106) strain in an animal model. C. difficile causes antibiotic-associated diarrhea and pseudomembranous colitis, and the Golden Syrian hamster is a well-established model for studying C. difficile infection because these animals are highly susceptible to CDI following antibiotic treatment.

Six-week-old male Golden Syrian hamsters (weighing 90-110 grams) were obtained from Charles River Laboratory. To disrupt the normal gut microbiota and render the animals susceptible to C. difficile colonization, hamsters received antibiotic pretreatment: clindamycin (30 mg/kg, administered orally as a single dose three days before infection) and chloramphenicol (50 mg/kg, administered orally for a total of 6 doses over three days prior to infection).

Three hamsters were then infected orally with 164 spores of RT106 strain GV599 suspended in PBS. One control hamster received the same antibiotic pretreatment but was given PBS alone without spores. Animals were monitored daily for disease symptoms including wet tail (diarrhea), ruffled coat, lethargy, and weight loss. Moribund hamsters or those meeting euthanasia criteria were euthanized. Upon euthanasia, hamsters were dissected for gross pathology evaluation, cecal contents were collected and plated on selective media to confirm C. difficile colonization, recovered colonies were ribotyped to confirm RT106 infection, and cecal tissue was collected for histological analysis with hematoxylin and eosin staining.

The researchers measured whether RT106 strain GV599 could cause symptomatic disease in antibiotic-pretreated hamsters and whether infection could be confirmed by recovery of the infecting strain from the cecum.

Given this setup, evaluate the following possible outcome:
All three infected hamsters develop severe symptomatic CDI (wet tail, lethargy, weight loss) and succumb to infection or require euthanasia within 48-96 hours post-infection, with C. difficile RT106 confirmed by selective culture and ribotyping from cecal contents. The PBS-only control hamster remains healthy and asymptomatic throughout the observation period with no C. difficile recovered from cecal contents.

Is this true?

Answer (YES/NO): NO